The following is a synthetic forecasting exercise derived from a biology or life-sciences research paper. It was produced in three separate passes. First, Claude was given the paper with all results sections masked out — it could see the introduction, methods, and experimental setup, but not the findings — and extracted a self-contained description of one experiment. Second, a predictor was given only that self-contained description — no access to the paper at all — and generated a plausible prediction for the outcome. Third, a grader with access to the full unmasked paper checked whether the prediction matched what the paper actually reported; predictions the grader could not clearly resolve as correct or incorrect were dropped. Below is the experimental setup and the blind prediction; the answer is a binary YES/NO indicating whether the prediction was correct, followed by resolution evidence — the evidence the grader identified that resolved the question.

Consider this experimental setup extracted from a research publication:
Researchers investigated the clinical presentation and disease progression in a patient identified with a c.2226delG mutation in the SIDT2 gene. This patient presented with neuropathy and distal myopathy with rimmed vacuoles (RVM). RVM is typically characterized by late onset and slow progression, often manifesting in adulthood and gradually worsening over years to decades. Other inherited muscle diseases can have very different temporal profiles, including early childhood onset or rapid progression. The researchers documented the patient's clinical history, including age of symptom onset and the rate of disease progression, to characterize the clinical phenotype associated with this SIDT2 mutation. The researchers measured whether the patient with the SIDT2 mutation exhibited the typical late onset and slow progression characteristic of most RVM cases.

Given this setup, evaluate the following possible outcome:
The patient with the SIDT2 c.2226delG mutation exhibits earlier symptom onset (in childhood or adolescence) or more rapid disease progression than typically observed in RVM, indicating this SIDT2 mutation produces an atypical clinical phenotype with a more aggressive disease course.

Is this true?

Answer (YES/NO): NO